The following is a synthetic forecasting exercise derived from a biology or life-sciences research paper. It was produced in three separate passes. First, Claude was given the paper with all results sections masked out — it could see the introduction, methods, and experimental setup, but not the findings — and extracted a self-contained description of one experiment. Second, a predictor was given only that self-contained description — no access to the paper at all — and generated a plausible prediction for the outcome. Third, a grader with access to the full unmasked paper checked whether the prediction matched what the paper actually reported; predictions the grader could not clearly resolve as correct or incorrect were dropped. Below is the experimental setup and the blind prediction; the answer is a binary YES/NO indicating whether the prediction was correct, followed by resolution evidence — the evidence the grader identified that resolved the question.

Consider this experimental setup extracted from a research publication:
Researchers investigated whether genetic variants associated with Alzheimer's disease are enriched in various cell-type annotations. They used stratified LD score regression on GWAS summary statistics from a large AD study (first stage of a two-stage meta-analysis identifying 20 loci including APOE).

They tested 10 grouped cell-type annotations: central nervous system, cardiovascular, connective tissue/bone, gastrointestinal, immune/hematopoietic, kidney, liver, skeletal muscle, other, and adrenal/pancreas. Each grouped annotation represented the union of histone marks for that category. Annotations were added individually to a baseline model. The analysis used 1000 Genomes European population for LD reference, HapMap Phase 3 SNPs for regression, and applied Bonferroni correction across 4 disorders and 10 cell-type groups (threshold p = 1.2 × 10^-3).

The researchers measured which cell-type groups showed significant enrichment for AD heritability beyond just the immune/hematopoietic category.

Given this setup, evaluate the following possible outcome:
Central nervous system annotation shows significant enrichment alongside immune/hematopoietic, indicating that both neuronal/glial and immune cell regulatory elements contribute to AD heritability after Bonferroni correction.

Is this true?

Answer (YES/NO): NO